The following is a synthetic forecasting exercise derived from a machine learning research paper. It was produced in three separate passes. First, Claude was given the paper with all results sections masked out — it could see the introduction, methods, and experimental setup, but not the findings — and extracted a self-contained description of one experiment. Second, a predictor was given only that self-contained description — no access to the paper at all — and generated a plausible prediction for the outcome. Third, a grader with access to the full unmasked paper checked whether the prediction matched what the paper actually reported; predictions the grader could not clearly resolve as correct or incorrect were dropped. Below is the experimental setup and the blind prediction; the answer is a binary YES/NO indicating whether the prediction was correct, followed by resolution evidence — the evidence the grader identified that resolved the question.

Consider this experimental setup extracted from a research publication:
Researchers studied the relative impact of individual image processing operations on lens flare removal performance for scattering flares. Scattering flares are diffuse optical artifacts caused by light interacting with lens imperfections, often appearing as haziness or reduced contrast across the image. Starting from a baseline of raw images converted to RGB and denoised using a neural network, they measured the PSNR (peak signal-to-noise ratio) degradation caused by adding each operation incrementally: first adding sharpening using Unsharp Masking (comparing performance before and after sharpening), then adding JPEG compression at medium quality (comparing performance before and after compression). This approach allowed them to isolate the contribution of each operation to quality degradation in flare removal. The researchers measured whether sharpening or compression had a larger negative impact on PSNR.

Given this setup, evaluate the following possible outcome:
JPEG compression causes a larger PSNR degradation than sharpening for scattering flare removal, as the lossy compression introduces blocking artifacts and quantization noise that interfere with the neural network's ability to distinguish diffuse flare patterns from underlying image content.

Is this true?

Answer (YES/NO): NO